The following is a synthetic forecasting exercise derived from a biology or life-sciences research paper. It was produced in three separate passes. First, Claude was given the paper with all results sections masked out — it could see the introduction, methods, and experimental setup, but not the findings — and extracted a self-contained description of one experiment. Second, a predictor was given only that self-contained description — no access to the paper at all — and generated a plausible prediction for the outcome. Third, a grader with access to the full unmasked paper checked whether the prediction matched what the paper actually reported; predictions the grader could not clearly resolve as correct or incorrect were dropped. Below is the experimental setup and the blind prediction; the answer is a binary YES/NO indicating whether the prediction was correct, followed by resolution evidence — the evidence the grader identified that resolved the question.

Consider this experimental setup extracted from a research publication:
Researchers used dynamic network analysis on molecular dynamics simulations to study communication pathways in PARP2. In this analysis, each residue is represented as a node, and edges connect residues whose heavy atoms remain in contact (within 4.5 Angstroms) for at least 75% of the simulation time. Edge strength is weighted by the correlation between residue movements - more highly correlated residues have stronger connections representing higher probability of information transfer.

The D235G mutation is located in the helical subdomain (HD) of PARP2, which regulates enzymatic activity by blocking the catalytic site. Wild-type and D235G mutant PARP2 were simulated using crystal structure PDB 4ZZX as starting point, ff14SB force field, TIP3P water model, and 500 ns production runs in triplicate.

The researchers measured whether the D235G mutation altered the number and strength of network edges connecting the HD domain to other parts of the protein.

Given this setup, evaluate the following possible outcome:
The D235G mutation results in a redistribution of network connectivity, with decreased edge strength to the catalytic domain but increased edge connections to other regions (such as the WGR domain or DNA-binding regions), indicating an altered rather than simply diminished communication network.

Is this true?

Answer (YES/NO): NO